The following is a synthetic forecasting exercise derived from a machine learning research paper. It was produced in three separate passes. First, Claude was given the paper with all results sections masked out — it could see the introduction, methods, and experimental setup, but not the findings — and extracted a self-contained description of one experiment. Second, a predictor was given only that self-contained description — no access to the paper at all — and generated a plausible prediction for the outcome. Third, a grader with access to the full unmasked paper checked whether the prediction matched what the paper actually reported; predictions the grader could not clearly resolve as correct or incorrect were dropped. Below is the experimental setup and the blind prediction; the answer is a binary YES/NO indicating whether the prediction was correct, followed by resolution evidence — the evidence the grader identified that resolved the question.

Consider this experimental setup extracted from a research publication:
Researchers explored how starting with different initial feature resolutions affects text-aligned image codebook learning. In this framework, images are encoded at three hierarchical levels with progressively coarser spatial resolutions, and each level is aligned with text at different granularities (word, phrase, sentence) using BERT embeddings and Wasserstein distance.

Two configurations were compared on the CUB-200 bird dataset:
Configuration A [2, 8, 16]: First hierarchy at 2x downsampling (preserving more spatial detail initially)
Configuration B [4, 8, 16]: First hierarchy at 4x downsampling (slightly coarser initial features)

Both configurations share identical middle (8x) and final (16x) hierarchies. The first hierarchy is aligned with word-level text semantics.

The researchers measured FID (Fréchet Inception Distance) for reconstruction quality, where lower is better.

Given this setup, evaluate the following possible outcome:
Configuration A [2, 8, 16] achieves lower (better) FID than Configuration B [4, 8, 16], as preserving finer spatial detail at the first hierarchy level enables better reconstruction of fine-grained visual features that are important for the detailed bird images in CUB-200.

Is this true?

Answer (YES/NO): NO